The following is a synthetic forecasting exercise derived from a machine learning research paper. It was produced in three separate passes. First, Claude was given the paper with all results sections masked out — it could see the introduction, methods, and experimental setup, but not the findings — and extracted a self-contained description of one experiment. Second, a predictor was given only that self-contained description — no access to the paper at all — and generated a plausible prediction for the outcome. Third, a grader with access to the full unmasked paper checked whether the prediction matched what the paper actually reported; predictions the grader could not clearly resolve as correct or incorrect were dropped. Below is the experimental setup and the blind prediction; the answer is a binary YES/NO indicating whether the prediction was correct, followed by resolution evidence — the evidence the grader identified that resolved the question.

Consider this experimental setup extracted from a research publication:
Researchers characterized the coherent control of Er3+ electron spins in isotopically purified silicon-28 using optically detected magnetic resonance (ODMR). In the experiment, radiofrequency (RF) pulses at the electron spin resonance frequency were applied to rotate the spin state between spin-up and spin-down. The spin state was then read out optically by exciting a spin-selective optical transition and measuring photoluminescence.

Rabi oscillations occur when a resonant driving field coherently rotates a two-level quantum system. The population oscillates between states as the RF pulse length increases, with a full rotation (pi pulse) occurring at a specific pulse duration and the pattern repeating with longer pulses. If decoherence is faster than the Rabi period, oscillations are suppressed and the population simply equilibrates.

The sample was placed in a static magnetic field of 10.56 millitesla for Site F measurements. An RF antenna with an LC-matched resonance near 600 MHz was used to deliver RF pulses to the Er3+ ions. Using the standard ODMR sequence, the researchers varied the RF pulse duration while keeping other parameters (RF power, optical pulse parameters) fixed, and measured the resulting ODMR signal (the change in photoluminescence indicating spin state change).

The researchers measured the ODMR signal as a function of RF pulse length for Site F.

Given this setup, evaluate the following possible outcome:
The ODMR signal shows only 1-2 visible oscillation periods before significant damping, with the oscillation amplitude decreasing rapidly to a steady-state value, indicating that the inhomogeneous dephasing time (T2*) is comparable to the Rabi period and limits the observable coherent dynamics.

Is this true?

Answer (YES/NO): NO